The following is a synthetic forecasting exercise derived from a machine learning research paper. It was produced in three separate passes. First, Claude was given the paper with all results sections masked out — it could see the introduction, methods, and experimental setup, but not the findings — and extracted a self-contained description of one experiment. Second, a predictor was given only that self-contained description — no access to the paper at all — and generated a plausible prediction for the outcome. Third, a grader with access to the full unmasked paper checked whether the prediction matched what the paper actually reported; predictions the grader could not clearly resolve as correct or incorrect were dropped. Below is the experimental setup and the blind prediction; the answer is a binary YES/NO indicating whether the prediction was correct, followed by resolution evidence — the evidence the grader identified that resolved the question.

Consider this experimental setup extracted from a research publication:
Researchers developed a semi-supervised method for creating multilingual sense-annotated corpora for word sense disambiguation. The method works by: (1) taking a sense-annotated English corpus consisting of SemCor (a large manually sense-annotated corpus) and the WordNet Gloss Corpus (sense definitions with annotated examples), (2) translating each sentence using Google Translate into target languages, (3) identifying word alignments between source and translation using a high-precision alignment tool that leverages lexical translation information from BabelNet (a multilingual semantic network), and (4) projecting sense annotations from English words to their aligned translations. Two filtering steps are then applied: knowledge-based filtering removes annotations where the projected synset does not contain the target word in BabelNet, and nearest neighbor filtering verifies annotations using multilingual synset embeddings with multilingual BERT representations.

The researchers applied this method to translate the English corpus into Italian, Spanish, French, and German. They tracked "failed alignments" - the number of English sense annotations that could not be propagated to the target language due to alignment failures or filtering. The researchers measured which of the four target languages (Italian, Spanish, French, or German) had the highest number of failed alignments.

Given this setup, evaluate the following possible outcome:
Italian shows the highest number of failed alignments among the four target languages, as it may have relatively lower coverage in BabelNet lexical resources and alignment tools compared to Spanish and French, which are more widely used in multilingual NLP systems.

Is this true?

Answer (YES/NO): NO